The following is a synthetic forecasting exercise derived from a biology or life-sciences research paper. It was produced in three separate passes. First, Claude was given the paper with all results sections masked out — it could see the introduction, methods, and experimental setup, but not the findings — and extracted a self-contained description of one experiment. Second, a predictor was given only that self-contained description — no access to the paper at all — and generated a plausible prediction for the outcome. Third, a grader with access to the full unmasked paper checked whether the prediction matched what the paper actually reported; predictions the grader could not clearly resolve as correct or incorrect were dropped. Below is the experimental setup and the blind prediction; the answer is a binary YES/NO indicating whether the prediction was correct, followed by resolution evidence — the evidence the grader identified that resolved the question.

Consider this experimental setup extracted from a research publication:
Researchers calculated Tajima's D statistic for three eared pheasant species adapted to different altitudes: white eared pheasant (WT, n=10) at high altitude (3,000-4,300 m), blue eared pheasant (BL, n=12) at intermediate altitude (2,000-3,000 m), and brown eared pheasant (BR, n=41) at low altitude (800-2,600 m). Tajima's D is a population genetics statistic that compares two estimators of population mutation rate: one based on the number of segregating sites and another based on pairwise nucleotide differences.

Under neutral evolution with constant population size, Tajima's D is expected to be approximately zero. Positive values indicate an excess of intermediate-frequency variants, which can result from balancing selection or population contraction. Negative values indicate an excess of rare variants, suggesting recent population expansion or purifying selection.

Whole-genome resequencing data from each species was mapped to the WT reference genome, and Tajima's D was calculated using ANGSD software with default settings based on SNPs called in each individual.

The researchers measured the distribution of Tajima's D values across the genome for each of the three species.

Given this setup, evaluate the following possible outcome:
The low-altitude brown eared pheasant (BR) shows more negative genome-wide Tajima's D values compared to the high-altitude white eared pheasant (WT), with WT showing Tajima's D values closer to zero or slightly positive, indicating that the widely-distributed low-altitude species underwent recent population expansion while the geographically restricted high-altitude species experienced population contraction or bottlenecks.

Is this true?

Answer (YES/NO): NO